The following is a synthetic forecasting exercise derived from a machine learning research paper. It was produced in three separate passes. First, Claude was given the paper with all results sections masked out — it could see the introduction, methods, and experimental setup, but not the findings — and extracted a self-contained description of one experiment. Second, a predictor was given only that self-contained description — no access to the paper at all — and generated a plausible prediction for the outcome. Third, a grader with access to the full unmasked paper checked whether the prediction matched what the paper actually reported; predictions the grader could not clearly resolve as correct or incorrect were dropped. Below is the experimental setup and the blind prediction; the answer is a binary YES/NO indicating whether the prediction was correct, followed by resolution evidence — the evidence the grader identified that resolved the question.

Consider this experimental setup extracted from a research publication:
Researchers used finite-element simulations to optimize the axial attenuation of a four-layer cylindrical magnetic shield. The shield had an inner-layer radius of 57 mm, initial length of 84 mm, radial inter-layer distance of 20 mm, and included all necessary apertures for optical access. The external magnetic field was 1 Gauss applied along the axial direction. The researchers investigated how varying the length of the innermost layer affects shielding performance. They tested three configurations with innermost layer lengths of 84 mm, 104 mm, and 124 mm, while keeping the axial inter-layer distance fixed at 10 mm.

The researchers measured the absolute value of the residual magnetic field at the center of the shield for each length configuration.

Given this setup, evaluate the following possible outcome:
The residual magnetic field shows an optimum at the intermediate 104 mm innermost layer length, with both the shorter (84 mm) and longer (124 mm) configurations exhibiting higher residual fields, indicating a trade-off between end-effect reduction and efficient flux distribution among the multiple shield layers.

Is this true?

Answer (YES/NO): NO